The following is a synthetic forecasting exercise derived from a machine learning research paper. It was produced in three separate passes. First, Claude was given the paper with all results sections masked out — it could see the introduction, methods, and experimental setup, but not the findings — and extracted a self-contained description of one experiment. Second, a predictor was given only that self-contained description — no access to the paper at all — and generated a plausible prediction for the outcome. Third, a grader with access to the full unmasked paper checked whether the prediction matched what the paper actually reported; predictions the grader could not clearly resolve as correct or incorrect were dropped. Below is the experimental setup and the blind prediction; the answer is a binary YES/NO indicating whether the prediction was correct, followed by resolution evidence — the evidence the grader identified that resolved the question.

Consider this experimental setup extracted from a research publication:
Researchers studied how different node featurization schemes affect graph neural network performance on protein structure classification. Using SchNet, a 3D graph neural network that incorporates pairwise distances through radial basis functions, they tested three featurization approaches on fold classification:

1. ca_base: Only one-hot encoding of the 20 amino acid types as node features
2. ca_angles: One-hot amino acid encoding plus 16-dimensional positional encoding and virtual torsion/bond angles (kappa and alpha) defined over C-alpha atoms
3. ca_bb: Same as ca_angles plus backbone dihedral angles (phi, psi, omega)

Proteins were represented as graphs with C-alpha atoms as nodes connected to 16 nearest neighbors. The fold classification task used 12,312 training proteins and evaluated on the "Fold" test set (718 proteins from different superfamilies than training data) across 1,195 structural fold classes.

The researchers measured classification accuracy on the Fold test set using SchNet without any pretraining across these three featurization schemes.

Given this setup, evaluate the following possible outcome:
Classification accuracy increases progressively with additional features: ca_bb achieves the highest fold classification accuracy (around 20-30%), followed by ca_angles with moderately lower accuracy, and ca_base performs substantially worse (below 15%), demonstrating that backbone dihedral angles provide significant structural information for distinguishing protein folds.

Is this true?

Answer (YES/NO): NO